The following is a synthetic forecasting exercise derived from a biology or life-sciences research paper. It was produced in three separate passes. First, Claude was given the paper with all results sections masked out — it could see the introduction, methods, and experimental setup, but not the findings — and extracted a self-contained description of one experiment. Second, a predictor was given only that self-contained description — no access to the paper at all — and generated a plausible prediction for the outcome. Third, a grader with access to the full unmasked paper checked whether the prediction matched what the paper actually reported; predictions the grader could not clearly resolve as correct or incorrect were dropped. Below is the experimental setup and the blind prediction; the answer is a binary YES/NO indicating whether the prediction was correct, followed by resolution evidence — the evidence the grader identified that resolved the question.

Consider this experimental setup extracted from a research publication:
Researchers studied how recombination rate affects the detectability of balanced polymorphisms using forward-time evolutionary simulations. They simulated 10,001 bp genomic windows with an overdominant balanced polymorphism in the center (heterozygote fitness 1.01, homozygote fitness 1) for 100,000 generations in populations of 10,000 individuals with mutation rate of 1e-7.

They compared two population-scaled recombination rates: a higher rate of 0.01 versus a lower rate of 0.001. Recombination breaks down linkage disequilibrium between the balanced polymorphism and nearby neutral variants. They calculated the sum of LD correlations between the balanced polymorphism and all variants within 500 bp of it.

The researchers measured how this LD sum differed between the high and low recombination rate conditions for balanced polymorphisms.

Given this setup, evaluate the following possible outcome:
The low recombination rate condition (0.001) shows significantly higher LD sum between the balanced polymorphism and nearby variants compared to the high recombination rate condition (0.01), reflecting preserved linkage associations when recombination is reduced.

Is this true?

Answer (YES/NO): YES